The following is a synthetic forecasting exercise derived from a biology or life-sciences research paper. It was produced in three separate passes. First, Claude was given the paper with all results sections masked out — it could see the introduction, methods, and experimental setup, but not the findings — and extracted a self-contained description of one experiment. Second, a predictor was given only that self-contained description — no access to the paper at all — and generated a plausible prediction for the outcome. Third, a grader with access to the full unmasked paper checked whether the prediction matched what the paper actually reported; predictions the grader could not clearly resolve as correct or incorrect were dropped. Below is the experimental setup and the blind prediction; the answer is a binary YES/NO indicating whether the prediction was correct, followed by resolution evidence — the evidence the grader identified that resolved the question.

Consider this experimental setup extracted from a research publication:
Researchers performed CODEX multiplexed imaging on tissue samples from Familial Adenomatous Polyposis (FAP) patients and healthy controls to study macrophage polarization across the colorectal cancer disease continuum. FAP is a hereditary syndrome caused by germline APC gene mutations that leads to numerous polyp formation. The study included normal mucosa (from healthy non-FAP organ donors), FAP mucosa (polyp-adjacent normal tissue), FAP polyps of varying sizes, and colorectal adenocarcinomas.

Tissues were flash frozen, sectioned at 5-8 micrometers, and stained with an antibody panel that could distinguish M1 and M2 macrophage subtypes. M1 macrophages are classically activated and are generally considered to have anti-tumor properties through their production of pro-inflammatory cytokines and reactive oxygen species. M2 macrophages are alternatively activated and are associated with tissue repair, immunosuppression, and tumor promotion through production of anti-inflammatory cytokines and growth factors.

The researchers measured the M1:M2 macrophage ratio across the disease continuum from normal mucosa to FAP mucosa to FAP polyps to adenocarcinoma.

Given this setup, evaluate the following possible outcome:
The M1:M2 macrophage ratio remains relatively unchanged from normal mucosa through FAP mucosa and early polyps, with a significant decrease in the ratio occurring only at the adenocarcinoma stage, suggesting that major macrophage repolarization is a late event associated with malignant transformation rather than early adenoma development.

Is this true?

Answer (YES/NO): NO